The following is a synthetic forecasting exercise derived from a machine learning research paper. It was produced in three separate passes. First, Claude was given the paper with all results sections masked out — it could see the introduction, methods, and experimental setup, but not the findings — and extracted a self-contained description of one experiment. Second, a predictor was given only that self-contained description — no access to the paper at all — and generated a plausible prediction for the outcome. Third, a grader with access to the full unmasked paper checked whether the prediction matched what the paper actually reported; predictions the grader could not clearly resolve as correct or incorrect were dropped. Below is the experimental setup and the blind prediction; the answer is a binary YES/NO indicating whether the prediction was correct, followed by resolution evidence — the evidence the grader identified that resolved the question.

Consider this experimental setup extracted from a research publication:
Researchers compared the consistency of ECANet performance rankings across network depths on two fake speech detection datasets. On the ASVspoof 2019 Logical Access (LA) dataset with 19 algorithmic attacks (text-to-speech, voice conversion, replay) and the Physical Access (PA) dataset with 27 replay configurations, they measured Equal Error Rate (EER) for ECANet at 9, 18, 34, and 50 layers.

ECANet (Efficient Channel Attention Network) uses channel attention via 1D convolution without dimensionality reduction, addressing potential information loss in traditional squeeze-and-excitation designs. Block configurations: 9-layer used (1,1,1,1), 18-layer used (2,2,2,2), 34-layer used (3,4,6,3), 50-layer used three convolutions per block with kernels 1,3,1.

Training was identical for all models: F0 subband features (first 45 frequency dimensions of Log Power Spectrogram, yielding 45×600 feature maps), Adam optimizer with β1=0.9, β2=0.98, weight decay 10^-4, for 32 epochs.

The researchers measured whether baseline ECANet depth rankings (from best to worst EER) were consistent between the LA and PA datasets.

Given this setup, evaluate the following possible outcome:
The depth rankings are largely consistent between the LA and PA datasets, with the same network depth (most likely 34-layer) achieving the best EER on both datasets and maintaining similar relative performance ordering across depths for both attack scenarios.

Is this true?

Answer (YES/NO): NO